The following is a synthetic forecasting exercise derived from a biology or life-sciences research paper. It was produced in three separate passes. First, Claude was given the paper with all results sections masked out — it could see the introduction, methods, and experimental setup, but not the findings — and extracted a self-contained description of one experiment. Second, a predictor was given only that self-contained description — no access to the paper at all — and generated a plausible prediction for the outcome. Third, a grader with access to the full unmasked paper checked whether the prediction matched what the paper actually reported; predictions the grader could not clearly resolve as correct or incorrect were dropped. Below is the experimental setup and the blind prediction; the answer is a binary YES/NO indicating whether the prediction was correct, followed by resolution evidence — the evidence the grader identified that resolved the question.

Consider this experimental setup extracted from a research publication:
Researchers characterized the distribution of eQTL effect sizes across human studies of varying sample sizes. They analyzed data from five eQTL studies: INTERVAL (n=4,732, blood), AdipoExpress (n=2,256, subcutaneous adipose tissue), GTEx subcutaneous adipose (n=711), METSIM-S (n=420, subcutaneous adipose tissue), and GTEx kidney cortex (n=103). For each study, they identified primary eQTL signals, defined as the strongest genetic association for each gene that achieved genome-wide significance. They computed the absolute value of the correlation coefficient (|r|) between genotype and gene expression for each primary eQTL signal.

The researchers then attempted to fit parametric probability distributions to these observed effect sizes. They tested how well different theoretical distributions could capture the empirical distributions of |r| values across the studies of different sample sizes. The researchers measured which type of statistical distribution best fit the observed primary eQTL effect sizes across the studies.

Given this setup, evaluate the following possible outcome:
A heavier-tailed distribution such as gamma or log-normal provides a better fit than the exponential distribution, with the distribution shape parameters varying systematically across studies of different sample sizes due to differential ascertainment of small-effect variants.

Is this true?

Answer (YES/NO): YES